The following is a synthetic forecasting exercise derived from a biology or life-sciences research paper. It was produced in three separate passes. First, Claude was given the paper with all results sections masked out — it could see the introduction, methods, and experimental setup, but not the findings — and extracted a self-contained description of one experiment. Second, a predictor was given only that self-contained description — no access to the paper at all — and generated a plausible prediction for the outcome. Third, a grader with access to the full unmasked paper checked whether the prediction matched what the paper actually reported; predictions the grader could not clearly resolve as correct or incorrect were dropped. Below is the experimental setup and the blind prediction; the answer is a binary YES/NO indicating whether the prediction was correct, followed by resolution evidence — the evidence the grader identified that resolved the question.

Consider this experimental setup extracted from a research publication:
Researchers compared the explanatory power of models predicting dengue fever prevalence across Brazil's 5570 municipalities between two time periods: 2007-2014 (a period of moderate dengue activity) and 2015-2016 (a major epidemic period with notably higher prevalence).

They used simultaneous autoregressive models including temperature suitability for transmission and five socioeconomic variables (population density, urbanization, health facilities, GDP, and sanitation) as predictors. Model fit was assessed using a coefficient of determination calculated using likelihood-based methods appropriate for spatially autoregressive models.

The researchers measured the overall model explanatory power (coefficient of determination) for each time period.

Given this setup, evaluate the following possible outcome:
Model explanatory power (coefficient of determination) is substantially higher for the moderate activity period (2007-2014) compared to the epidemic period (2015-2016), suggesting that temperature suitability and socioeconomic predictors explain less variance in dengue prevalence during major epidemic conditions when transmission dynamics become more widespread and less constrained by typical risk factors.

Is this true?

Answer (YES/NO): NO